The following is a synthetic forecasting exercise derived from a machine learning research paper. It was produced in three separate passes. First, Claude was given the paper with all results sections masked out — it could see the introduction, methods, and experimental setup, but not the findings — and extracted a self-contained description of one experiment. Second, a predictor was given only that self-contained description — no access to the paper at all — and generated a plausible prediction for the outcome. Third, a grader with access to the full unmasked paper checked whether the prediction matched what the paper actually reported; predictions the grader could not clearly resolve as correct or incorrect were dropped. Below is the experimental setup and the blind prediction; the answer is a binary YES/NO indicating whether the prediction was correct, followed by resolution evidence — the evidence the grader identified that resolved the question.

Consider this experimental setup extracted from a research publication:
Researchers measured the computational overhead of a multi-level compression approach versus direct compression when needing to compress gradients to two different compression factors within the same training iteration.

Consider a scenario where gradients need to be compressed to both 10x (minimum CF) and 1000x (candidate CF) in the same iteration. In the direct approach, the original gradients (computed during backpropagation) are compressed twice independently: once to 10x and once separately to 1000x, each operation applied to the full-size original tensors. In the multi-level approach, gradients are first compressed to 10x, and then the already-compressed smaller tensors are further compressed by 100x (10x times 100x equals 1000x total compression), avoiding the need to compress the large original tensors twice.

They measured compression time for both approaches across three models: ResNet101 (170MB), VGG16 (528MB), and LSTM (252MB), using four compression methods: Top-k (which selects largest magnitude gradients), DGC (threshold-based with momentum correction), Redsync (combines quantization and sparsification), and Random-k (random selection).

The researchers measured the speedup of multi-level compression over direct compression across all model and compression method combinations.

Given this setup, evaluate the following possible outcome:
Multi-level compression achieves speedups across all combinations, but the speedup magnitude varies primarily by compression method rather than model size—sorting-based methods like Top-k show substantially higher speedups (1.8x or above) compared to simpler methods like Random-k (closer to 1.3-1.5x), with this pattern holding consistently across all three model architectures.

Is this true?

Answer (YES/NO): NO